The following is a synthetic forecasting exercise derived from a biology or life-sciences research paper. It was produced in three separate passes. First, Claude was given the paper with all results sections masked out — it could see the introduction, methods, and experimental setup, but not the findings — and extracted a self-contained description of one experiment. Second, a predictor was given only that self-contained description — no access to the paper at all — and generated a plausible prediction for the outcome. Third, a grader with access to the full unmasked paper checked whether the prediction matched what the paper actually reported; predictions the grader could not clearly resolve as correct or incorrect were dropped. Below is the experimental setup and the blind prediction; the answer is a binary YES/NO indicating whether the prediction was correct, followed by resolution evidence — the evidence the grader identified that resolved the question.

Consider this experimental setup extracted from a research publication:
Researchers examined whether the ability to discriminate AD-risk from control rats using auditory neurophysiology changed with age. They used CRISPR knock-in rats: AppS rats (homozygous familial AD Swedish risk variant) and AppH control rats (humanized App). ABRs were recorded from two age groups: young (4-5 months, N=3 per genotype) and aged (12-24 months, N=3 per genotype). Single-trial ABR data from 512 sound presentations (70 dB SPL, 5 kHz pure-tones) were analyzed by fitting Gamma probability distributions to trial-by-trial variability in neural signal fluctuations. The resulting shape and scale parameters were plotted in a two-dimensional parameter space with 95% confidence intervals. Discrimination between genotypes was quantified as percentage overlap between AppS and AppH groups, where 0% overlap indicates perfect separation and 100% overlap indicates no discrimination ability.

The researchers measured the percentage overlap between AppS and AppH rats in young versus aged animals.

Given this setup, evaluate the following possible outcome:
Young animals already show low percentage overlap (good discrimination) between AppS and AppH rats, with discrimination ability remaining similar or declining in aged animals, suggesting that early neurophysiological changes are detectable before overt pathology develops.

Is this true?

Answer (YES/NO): NO